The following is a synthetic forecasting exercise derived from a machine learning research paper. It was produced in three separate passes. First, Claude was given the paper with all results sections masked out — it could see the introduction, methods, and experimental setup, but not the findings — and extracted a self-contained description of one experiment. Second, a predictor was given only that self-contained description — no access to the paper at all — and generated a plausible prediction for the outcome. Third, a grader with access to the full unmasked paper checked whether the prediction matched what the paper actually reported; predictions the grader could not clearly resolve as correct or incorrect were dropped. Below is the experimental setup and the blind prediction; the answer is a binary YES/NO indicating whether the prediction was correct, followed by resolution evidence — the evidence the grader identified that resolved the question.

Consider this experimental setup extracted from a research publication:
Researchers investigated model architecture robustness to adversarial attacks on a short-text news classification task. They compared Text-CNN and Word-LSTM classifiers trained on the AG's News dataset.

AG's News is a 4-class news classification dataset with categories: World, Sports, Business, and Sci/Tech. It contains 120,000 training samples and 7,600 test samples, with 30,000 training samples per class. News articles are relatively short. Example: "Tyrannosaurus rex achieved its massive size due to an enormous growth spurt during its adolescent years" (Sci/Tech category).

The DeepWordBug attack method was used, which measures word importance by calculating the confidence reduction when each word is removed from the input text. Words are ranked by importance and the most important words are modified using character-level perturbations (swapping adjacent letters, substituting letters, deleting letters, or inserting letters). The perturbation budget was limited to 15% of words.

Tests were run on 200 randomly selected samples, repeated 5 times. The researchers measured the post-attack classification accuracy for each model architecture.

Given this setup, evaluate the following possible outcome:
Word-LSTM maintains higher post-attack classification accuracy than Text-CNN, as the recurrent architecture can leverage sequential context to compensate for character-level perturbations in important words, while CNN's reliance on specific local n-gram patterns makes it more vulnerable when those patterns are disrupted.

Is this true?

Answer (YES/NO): NO